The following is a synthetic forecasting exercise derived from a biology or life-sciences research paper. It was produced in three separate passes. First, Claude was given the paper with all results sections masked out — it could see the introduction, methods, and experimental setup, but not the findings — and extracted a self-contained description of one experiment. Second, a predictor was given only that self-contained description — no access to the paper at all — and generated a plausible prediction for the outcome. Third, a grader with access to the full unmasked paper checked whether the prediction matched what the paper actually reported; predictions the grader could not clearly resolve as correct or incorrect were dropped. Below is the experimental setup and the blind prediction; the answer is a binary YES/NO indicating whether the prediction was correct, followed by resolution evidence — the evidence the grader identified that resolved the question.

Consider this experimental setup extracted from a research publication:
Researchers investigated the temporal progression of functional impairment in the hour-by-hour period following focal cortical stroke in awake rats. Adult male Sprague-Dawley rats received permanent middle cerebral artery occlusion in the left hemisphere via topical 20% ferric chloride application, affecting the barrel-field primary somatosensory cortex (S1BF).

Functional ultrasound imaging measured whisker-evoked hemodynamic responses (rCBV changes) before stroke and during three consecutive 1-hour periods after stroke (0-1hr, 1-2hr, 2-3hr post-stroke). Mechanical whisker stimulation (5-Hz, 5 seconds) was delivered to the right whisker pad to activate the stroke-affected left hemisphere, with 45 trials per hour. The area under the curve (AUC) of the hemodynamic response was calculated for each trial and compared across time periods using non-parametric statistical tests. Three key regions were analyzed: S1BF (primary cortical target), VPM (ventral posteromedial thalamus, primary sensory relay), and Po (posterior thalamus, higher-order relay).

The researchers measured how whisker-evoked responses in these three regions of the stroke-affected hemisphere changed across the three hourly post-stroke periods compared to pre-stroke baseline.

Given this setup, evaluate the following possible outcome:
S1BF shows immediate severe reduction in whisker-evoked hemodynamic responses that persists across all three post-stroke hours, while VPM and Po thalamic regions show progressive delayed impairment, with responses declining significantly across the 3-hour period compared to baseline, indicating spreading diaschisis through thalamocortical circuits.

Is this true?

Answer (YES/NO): NO